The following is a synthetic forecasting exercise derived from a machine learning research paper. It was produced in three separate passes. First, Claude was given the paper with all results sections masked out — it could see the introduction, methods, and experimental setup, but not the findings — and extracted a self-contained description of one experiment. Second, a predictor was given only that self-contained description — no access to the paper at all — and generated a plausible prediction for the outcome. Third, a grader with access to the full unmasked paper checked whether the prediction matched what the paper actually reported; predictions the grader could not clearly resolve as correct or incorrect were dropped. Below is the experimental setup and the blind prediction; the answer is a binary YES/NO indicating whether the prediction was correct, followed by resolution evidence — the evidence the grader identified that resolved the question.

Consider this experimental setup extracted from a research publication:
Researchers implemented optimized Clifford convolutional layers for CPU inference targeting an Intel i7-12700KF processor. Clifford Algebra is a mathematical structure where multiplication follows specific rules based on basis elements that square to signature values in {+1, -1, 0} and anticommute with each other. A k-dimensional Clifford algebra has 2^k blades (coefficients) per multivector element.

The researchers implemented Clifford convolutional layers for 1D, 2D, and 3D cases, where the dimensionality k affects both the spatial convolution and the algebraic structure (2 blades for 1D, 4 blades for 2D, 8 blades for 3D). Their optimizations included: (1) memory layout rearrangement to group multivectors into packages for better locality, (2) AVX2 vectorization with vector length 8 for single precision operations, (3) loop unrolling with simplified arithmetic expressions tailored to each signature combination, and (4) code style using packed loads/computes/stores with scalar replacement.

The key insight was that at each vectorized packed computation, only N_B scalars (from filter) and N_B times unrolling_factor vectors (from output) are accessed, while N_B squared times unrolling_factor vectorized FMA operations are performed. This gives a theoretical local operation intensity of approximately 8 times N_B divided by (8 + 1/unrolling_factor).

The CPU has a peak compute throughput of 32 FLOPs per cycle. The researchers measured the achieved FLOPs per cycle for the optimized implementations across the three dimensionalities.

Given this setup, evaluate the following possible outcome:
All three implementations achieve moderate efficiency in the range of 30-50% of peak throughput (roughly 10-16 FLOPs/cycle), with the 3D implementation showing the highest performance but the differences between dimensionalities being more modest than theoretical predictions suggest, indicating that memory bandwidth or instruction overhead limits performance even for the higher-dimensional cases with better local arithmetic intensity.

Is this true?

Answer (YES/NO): NO